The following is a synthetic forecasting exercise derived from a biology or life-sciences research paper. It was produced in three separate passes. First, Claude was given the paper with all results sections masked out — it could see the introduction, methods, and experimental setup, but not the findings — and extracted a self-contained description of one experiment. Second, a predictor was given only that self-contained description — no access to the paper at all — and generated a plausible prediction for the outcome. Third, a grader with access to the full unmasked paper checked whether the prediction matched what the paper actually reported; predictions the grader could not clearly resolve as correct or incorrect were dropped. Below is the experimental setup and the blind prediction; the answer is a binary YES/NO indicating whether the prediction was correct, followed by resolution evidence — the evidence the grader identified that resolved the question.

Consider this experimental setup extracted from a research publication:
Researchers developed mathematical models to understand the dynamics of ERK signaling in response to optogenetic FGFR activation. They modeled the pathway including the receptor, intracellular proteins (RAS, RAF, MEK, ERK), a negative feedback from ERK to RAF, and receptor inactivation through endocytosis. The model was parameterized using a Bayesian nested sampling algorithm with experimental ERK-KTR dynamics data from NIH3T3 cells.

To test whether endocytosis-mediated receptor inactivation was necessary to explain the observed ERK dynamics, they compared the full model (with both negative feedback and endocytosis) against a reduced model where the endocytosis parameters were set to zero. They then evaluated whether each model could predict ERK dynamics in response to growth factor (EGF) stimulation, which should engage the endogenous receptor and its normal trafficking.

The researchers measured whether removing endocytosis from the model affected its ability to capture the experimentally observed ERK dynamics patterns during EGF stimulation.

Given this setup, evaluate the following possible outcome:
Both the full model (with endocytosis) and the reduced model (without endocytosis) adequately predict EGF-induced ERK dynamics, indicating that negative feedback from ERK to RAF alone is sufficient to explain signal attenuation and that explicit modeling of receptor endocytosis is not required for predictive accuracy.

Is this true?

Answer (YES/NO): NO